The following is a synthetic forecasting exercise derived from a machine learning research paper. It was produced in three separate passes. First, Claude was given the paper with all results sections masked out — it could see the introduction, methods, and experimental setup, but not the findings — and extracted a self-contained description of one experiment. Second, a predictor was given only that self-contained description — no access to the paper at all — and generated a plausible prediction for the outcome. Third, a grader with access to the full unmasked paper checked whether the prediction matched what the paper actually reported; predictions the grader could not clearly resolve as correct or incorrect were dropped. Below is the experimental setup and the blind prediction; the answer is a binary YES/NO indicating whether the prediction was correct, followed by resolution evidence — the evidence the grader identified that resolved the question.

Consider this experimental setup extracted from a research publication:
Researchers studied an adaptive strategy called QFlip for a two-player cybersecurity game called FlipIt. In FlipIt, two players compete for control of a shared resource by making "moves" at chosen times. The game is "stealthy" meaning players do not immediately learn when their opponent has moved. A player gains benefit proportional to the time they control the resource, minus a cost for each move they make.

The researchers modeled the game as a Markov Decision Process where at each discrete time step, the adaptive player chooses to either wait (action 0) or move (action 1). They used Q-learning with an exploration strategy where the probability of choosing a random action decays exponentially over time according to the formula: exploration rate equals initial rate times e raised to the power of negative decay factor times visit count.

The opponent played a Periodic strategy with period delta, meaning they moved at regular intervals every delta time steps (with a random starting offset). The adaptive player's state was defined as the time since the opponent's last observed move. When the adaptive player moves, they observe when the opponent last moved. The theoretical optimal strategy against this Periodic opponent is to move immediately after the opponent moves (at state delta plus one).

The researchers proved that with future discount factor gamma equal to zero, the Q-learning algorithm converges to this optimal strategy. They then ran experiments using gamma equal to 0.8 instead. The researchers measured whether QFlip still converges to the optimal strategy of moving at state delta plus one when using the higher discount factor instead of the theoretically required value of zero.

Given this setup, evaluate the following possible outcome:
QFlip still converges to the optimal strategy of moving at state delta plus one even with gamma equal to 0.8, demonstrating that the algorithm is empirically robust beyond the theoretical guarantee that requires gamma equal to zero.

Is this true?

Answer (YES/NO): YES